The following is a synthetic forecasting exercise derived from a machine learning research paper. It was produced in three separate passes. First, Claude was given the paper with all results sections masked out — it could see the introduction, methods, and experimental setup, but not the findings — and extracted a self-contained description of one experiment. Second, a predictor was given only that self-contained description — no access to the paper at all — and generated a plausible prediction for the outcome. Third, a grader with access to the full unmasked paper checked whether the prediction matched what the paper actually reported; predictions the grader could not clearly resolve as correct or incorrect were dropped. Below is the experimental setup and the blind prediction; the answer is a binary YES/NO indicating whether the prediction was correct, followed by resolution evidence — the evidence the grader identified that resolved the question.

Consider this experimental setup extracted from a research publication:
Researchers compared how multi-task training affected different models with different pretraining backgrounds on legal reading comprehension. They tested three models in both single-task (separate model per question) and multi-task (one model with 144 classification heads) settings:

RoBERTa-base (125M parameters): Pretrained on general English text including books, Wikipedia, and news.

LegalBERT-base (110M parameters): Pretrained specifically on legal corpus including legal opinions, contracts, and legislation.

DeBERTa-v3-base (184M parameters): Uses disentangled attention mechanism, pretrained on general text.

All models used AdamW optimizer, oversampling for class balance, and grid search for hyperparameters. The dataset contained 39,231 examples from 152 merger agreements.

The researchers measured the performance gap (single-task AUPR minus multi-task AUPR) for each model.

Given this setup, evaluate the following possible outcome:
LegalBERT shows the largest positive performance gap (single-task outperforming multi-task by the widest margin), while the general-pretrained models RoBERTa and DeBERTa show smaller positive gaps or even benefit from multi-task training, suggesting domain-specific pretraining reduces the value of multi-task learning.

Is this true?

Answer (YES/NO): NO